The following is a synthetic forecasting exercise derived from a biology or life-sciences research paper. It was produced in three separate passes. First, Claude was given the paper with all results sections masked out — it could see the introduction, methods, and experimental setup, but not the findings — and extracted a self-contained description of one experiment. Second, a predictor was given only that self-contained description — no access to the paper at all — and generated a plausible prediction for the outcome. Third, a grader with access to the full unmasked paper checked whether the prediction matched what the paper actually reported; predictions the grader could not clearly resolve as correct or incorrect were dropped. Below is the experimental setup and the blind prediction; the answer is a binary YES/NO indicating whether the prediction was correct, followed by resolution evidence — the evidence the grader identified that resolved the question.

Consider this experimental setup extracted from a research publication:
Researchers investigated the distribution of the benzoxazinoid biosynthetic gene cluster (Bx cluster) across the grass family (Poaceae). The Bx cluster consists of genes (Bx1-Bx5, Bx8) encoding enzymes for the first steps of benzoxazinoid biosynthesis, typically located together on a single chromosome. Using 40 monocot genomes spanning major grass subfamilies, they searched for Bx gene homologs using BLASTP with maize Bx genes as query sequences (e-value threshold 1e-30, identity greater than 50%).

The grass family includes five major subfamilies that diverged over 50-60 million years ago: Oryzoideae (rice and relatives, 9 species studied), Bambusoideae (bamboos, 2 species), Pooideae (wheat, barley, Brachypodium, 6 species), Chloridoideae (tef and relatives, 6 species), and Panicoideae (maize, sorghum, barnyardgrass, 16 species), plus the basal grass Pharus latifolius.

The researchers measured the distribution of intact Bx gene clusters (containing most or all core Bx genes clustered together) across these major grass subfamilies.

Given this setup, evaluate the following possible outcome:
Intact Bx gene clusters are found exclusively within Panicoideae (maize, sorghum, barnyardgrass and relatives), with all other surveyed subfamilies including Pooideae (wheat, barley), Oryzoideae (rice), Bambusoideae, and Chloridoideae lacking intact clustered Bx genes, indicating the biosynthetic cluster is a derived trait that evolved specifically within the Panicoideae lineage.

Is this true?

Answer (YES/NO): NO